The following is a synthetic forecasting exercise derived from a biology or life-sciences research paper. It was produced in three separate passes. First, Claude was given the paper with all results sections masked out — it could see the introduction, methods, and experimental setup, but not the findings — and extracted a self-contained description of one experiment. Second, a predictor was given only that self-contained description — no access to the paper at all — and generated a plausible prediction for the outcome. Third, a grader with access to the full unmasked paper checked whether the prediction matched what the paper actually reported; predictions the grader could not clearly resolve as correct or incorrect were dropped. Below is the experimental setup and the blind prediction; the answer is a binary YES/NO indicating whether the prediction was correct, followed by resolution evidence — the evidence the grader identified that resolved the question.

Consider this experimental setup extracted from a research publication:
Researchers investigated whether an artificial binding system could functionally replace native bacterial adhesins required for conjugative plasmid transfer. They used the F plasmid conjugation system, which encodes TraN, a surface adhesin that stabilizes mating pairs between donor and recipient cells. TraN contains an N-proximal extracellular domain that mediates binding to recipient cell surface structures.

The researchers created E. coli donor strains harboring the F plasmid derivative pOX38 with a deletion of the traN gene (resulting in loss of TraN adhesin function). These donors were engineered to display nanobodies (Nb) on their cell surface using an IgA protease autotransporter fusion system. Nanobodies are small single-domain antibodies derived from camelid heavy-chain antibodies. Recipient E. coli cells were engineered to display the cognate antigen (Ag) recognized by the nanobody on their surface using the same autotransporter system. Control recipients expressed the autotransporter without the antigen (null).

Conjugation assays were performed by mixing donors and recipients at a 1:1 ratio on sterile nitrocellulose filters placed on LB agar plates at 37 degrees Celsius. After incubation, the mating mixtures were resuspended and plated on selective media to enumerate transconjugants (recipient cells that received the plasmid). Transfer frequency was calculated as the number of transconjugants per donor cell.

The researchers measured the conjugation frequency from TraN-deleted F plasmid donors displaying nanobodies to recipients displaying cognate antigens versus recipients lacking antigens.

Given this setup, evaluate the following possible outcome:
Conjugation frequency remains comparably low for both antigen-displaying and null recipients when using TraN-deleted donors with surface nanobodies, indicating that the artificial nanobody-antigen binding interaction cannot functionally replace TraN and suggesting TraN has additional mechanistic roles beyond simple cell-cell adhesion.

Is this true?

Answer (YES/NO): NO